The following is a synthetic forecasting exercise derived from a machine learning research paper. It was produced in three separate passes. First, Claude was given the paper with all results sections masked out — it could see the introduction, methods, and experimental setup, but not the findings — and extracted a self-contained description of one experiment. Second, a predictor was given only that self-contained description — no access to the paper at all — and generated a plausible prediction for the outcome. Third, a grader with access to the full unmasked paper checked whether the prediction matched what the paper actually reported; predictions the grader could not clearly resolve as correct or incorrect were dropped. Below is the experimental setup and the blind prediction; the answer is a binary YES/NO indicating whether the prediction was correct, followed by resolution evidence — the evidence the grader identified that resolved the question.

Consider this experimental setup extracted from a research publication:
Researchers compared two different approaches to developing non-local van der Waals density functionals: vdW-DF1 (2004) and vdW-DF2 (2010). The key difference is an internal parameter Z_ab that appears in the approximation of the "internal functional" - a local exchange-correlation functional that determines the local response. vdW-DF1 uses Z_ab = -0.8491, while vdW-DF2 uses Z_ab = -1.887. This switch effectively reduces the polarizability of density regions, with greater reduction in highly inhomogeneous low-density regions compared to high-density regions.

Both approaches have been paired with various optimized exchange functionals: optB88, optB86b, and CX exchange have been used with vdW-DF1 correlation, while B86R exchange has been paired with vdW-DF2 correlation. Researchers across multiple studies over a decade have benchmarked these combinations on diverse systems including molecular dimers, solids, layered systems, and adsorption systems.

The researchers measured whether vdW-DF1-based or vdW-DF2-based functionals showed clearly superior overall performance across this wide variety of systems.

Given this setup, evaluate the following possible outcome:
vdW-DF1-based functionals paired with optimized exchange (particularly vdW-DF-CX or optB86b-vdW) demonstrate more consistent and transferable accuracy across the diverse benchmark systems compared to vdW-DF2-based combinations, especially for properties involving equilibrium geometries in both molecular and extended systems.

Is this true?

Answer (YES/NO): NO